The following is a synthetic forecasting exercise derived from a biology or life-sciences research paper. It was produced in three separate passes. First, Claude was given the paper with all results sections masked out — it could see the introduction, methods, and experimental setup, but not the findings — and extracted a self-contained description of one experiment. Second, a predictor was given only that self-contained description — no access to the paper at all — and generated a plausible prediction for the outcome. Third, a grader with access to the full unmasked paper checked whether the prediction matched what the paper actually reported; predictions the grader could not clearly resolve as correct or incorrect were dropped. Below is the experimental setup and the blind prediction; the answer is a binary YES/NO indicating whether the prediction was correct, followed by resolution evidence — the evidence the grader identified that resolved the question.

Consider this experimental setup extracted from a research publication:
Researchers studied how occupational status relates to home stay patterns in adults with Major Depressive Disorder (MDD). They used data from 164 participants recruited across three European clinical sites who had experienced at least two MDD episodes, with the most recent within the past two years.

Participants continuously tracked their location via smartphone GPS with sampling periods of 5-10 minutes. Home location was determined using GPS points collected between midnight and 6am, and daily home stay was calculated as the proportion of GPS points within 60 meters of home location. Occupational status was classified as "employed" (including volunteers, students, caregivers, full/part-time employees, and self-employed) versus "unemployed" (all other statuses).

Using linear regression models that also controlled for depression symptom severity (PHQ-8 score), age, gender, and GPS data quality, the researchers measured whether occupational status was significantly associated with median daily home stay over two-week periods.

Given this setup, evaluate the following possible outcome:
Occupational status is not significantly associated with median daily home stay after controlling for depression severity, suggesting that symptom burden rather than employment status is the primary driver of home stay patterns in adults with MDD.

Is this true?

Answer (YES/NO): NO